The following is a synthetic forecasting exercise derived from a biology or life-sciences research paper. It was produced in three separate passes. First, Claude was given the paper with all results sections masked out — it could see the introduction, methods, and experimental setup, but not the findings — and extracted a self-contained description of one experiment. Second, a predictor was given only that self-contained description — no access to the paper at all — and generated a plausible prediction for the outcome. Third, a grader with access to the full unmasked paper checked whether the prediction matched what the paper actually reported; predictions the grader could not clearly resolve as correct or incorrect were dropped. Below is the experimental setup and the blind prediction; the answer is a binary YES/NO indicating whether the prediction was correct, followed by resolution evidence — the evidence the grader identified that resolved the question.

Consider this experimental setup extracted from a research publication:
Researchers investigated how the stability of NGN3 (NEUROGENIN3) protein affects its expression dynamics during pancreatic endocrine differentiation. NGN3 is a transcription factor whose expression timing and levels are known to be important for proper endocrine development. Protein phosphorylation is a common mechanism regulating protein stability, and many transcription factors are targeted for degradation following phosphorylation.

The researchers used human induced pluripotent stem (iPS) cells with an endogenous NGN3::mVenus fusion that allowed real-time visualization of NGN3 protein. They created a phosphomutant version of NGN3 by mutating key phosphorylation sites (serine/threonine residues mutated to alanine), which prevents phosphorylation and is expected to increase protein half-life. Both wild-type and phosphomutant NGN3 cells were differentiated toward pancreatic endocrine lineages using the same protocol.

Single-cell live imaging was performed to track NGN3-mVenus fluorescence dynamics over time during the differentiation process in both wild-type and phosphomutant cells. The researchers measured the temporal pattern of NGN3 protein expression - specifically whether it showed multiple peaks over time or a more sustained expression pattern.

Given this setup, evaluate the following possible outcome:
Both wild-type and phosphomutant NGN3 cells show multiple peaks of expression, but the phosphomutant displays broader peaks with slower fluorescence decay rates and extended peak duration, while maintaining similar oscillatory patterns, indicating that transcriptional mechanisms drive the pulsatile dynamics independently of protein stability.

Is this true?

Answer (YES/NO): NO